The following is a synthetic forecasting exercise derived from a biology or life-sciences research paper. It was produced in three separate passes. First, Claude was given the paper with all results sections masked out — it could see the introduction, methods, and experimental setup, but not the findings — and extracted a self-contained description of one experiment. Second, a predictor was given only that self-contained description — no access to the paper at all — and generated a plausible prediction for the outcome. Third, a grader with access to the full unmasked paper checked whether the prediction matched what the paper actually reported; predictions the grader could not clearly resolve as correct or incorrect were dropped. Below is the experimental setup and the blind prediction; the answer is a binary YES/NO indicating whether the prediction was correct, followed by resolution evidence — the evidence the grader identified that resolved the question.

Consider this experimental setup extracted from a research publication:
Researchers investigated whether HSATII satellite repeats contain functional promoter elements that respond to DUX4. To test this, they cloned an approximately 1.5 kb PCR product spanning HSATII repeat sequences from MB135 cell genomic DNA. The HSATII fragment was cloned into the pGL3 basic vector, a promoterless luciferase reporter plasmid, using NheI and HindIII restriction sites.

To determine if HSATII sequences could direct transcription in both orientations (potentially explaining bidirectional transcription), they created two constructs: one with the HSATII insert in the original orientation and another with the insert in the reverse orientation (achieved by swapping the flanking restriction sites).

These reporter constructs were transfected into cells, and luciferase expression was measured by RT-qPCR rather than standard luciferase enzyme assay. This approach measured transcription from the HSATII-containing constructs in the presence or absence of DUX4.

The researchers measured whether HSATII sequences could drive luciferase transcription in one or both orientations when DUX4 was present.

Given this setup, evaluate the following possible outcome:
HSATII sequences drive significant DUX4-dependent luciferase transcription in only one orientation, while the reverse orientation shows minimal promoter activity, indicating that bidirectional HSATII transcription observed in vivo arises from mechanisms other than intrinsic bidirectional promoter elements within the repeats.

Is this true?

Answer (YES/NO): NO